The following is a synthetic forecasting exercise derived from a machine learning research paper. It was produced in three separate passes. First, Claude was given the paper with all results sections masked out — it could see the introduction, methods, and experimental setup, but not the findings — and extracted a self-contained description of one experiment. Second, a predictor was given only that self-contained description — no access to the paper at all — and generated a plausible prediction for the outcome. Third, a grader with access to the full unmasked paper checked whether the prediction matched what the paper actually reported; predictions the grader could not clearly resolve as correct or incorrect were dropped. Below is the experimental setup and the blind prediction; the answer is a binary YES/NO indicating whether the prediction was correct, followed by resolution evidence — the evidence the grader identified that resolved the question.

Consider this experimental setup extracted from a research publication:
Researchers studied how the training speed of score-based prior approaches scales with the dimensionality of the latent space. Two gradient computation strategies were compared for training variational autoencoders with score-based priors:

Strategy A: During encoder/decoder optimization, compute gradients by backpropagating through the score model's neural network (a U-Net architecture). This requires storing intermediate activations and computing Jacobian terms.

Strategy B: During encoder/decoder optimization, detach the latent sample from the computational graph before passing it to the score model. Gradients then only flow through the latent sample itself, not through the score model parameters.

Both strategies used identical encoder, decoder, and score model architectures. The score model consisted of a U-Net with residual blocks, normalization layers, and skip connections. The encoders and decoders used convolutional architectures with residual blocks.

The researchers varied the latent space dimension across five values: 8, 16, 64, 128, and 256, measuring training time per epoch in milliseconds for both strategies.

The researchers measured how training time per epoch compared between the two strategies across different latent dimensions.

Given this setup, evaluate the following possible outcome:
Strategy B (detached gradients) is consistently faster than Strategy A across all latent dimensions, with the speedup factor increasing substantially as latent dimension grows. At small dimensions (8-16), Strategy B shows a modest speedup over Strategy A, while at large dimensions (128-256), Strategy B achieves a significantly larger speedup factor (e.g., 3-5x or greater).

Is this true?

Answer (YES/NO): NO